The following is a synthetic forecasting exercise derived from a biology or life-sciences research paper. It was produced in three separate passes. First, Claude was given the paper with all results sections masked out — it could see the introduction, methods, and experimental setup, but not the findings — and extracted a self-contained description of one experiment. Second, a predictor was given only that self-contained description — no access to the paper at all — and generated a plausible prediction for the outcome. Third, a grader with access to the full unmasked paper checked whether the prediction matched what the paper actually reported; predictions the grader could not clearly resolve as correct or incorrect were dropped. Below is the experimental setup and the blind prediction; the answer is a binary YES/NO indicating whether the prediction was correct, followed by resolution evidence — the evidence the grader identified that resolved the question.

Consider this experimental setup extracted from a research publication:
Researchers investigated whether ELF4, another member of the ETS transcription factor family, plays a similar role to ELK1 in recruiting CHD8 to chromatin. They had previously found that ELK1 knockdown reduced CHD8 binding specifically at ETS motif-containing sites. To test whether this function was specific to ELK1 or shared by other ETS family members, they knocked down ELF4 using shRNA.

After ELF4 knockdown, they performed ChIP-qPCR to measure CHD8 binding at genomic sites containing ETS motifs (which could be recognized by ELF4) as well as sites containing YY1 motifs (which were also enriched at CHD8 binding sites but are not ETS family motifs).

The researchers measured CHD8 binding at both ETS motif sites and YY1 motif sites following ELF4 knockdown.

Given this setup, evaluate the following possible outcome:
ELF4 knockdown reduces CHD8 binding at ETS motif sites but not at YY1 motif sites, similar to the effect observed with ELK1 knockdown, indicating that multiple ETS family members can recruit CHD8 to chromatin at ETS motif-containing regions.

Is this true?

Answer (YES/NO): NO